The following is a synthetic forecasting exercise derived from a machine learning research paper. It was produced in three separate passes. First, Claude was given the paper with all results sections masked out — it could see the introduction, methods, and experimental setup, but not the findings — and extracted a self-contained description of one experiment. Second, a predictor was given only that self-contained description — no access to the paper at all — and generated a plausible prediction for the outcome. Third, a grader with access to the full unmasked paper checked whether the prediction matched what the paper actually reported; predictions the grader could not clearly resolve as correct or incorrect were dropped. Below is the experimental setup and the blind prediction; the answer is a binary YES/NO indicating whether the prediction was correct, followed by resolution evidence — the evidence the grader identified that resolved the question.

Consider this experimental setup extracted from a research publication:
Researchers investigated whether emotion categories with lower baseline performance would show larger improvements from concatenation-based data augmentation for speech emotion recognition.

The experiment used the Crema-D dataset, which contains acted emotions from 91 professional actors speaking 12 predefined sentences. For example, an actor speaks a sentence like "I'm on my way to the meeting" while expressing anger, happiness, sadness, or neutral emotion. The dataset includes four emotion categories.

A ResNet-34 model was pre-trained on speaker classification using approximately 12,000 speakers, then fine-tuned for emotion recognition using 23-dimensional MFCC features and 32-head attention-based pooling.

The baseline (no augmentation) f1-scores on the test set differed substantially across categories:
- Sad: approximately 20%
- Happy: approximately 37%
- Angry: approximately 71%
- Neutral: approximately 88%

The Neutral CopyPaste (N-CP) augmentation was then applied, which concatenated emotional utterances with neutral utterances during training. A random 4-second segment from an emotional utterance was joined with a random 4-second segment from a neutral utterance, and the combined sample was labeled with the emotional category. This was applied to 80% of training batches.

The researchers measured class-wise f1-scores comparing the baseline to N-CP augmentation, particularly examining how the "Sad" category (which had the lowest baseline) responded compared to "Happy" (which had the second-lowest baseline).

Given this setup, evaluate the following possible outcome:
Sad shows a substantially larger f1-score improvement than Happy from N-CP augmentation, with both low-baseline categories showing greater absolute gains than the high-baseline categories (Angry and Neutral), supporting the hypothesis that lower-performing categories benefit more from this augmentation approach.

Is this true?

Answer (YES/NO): NO